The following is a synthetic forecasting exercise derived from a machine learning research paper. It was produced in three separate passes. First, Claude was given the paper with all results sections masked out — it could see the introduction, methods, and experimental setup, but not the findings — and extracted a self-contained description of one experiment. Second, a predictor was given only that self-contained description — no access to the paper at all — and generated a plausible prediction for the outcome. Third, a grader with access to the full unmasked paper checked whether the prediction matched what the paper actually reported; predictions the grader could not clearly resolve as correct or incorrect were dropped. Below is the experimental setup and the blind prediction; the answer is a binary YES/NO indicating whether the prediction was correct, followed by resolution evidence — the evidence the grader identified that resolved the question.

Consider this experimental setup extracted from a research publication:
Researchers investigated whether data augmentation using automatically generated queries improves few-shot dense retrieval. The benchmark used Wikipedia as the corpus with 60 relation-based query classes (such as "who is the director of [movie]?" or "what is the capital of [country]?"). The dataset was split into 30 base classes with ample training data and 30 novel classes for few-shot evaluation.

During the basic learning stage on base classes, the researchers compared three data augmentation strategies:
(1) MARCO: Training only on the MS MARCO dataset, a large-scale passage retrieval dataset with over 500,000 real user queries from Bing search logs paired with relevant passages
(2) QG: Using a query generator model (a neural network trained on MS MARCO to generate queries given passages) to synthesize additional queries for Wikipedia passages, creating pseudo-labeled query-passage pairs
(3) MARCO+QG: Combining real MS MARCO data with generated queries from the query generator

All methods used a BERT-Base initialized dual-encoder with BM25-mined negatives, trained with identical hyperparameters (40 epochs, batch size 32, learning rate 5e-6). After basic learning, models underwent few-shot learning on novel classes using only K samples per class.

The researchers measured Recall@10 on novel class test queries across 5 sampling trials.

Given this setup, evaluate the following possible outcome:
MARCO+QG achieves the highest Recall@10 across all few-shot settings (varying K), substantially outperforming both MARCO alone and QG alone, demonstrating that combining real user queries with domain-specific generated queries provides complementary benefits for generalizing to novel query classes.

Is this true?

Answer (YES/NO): NO